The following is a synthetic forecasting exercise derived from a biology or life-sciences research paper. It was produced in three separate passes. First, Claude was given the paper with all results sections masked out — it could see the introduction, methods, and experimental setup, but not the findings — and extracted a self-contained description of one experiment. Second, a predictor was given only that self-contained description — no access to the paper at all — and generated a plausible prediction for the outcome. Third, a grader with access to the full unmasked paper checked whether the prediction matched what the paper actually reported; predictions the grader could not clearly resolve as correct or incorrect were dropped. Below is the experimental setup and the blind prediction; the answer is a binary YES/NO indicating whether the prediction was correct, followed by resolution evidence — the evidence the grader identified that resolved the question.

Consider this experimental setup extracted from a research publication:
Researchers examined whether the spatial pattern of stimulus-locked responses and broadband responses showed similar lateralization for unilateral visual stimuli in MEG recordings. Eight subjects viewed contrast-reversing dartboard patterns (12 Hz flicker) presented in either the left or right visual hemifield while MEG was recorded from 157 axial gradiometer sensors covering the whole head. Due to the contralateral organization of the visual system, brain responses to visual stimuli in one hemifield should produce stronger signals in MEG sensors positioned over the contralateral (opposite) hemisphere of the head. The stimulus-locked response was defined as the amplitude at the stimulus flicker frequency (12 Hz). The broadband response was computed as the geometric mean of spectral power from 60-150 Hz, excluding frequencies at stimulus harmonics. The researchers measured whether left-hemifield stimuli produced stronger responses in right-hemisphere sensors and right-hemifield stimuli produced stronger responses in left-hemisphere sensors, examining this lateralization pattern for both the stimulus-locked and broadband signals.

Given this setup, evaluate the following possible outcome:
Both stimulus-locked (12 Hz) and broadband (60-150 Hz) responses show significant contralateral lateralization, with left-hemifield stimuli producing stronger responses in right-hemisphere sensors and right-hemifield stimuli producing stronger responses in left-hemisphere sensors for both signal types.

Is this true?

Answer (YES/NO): YES